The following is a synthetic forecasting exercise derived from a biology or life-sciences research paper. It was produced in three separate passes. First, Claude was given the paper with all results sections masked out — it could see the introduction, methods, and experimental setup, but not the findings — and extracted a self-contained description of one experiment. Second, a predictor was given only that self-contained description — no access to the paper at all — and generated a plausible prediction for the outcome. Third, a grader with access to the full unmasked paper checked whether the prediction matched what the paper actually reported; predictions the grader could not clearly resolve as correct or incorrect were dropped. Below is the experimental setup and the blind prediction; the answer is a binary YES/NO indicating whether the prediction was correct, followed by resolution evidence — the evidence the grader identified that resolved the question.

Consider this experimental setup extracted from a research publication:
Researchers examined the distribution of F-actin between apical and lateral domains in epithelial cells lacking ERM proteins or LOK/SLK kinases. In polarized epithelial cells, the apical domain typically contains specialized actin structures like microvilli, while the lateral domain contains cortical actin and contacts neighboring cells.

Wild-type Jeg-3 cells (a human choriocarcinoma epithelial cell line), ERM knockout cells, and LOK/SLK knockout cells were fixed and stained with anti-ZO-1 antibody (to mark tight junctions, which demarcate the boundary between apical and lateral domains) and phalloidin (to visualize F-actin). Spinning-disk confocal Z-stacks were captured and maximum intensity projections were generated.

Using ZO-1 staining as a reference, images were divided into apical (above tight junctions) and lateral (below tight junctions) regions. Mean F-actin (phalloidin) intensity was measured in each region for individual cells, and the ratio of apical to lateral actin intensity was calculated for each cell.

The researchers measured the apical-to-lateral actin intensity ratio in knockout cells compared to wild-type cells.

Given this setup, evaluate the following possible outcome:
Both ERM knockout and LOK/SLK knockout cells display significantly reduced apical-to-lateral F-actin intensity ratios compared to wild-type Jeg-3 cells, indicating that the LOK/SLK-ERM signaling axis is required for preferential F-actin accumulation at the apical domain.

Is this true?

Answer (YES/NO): NO